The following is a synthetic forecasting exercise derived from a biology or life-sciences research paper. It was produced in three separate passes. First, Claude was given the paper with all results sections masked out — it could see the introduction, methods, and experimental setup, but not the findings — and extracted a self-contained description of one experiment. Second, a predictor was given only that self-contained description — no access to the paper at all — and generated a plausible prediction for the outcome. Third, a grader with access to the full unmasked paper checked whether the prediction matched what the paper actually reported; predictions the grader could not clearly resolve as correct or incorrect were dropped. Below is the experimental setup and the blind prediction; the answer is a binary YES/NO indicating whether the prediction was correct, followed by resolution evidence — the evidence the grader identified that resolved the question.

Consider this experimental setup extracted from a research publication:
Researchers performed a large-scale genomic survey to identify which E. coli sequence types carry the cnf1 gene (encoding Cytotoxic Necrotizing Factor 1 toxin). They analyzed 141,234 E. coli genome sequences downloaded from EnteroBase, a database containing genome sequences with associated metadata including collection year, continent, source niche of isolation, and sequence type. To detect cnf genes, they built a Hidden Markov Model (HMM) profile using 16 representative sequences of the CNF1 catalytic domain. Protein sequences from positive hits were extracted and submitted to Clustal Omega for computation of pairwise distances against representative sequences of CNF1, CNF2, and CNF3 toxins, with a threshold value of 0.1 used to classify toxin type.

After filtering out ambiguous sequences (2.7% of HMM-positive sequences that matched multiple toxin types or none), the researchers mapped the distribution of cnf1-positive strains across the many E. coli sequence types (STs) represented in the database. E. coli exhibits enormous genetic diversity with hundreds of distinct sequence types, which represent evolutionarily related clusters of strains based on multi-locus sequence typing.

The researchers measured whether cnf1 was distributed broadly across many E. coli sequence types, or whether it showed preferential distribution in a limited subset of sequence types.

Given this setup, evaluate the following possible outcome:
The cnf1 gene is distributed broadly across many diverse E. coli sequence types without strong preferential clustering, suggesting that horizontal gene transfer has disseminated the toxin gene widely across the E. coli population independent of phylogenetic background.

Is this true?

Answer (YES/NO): NO